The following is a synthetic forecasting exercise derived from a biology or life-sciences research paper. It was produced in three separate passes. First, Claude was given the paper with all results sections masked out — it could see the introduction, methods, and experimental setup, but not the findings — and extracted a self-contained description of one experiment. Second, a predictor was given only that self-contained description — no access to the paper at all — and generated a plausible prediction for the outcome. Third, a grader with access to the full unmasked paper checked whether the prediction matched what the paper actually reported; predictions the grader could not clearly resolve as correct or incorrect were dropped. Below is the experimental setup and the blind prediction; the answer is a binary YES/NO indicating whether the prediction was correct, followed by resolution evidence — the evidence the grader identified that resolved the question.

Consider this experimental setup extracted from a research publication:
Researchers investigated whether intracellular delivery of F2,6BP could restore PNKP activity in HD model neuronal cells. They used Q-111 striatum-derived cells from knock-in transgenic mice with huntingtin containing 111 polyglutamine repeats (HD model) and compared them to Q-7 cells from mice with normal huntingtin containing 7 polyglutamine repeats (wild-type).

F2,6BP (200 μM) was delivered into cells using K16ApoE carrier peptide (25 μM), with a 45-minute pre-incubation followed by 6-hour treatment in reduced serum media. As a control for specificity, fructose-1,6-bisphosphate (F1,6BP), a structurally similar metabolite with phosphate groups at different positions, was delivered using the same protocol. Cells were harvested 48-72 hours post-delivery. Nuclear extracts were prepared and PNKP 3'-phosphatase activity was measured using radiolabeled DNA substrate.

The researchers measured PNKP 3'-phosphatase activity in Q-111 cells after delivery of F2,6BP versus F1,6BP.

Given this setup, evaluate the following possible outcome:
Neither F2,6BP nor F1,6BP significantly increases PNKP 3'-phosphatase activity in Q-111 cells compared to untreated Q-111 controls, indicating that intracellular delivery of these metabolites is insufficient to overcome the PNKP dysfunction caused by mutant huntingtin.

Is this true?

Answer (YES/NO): NO